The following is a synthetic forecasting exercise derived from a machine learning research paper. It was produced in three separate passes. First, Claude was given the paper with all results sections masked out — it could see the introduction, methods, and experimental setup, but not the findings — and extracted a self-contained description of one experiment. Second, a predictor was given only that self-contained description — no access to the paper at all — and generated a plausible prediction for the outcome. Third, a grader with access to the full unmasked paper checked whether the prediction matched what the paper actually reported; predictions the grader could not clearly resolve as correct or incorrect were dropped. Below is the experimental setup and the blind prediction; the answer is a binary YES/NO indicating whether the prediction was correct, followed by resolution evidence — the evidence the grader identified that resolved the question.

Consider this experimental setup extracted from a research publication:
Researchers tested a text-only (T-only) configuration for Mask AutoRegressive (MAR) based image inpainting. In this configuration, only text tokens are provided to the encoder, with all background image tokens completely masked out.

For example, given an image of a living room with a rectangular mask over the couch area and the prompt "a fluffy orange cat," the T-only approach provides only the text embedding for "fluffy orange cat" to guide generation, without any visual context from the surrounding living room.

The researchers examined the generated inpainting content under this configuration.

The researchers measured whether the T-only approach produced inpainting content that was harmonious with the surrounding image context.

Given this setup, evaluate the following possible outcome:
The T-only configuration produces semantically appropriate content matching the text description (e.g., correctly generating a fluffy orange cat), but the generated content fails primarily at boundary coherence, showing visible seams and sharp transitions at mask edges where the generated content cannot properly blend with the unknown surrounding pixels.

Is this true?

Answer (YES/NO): NO